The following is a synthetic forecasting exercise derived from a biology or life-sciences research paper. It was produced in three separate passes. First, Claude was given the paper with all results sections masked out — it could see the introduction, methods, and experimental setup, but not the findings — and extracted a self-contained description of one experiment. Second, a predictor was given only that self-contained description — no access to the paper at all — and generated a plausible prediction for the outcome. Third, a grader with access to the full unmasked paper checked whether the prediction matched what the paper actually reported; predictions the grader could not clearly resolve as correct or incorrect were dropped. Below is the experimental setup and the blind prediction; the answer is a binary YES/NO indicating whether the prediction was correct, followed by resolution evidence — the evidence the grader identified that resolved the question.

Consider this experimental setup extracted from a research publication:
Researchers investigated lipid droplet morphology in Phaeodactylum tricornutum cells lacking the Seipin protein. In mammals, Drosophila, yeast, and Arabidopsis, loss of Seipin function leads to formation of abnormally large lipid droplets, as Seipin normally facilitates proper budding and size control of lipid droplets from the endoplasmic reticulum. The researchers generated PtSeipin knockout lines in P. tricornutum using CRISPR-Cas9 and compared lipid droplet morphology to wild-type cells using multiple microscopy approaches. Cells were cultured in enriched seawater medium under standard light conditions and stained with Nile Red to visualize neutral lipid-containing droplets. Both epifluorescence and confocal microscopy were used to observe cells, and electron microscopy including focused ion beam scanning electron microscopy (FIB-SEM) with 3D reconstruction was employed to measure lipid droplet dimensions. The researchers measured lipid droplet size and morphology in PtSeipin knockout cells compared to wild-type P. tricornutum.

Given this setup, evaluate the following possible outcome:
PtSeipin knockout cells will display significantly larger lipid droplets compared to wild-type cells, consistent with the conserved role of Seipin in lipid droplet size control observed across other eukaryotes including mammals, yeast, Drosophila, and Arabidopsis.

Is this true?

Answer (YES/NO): YES